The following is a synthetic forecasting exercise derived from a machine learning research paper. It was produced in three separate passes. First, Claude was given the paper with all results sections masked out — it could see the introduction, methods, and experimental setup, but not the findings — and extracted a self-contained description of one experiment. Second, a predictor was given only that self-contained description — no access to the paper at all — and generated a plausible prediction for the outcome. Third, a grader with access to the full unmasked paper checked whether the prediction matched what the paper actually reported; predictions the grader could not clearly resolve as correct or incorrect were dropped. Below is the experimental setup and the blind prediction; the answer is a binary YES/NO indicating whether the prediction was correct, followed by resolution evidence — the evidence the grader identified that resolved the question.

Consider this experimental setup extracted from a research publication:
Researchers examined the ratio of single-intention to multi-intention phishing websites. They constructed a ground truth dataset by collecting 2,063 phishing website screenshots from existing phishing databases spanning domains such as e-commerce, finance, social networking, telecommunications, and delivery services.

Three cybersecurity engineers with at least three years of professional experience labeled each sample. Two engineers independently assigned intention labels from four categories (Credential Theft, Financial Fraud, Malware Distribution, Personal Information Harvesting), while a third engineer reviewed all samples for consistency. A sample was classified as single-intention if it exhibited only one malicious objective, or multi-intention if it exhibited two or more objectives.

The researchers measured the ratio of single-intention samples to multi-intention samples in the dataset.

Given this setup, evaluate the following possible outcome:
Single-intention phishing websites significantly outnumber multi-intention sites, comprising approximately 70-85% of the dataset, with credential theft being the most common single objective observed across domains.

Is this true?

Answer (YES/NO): YES